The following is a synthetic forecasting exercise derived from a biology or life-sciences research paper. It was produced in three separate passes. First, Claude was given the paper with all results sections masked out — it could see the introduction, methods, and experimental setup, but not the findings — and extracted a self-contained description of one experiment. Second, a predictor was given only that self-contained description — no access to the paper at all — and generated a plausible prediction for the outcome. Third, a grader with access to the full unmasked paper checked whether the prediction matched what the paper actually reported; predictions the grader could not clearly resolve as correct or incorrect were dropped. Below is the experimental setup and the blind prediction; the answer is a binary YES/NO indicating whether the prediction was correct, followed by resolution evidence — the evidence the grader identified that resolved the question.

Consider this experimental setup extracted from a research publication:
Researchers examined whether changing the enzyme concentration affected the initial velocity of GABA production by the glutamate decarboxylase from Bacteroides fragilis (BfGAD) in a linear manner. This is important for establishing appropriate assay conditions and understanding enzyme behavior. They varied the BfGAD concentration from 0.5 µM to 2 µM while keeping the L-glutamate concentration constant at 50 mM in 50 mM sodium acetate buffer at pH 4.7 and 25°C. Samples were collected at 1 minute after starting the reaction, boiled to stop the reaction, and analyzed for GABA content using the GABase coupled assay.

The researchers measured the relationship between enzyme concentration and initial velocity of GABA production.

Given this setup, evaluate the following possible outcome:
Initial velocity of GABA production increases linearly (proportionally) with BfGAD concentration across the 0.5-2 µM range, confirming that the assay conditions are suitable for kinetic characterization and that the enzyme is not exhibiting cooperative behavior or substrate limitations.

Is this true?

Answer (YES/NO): YES